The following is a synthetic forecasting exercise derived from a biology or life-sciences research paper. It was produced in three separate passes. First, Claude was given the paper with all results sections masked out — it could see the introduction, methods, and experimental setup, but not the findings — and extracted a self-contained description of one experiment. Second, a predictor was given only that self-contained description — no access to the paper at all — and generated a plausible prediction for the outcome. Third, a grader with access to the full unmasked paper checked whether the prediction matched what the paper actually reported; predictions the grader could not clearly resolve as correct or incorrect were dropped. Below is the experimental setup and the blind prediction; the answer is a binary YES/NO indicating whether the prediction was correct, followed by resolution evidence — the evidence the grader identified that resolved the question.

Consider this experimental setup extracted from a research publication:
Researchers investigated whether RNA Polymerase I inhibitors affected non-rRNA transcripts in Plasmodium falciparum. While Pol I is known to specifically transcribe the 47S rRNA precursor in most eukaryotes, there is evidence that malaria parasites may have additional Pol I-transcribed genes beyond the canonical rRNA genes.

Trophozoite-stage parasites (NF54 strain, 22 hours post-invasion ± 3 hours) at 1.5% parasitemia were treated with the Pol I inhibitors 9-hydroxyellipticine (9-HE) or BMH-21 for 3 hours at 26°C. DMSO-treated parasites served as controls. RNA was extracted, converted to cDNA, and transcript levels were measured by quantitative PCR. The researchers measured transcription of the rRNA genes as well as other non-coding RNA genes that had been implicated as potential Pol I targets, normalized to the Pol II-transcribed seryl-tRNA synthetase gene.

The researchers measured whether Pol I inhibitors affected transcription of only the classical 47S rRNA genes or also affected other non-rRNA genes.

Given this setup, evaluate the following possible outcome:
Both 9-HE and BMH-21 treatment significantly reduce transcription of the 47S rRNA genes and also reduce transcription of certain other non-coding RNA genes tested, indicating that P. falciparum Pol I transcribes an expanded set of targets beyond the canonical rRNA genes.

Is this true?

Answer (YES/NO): YES